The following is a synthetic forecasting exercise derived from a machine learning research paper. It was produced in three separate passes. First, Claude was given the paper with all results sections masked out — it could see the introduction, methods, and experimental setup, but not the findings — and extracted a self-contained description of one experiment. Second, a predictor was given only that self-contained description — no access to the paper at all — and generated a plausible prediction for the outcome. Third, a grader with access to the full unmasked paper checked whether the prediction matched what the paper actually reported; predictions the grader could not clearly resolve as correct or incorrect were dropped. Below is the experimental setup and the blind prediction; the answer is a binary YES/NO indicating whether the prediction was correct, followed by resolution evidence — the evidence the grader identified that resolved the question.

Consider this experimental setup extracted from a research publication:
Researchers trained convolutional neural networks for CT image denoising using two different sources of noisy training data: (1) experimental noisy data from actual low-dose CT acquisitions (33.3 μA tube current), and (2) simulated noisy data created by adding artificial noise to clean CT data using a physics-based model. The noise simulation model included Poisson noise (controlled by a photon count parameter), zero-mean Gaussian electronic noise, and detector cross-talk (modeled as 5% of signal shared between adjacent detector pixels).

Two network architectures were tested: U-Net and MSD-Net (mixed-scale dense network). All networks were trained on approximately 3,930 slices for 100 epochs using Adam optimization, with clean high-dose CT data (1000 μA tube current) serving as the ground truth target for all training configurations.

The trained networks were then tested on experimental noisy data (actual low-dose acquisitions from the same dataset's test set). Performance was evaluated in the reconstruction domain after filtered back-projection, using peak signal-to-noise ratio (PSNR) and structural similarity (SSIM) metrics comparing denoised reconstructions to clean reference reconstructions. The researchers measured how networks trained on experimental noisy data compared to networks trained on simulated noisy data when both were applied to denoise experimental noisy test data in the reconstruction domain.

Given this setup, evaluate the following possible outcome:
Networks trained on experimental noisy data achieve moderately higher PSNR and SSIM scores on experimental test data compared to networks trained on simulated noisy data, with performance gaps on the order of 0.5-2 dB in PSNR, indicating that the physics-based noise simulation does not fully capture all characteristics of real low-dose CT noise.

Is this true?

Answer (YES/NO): NO